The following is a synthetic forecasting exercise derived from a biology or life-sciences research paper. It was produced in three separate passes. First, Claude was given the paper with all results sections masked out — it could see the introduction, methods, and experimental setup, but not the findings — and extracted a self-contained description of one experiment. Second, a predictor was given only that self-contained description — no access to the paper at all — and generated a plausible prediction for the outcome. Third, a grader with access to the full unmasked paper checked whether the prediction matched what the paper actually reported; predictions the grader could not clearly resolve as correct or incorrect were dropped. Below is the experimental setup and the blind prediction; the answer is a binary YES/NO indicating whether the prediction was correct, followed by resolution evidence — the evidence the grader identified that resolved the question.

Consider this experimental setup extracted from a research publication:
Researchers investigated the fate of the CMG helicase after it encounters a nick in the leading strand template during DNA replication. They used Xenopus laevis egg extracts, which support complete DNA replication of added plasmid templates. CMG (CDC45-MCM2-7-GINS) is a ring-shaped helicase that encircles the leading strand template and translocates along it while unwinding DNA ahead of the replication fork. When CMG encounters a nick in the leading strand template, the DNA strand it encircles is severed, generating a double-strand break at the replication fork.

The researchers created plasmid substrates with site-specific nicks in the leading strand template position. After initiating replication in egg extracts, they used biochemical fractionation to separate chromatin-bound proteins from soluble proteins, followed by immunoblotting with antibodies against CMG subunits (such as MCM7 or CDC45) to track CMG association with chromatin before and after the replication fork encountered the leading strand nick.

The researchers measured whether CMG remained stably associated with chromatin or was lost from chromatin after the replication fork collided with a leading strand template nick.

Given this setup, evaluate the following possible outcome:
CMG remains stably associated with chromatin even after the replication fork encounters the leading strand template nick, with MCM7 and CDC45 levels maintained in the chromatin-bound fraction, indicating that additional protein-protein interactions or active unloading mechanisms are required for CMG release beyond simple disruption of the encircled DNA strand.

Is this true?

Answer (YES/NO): NO